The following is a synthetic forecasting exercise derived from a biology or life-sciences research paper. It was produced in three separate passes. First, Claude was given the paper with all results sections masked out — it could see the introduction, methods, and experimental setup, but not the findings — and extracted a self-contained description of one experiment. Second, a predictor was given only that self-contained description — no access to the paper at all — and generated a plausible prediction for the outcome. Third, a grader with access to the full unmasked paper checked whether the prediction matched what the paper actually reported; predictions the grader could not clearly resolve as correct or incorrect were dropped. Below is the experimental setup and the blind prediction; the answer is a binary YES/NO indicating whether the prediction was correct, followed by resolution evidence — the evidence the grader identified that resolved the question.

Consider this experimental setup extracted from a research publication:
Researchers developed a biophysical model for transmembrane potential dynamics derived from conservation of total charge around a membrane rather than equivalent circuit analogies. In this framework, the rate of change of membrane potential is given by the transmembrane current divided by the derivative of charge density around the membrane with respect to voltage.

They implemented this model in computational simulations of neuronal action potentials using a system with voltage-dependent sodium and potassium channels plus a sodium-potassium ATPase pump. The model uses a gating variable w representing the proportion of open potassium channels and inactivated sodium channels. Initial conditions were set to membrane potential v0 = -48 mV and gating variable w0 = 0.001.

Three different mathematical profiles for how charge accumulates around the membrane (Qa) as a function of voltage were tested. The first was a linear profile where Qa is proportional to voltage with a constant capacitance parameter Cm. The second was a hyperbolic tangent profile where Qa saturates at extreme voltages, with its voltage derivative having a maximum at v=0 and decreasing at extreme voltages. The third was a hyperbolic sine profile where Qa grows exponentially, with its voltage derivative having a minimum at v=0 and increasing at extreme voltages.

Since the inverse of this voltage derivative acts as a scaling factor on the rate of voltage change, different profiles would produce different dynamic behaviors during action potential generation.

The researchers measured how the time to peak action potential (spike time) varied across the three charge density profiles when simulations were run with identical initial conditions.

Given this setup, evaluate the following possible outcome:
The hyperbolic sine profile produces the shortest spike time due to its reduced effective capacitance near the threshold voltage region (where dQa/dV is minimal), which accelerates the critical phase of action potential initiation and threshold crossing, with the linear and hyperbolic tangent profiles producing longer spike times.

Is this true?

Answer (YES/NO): YES